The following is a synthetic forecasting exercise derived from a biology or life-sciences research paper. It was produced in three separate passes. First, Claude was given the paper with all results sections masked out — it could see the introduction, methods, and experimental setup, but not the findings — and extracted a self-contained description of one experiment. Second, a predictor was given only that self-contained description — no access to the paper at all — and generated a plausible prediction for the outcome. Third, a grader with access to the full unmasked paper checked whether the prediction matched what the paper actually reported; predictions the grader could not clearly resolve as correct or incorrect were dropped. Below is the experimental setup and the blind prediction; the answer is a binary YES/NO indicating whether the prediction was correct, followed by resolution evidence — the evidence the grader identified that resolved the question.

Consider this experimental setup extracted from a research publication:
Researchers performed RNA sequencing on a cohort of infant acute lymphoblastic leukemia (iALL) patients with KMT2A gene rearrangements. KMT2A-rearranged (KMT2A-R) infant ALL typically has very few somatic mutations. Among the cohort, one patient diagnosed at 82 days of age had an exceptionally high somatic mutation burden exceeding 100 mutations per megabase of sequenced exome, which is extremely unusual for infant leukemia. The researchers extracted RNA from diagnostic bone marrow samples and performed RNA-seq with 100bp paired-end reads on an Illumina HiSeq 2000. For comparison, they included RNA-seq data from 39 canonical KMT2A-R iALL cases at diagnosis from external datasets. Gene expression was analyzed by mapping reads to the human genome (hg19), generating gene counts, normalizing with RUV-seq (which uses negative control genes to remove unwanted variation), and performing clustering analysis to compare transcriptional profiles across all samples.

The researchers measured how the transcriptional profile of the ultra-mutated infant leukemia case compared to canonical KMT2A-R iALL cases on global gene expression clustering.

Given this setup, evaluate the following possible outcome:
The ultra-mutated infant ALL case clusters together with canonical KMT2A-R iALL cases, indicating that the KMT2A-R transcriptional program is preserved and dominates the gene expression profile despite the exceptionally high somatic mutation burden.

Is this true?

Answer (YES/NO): YES